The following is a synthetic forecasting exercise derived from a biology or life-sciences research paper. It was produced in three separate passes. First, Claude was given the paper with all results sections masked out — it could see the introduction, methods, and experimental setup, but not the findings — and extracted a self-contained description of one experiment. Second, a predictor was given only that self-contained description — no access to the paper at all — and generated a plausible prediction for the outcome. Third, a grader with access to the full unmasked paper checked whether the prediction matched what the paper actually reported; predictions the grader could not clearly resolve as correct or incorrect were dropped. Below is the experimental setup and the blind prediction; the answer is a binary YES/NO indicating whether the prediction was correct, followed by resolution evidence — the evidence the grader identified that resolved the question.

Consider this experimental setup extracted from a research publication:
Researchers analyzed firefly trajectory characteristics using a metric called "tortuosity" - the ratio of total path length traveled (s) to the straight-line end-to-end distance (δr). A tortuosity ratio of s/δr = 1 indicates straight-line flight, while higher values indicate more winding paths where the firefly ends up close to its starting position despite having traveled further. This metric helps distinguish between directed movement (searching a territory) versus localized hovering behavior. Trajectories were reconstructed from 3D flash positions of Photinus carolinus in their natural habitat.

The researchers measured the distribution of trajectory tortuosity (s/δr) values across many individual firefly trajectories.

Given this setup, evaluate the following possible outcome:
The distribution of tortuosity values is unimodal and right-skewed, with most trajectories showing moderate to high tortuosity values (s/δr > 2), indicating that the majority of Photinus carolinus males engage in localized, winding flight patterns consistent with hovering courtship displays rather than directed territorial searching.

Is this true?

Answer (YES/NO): NO